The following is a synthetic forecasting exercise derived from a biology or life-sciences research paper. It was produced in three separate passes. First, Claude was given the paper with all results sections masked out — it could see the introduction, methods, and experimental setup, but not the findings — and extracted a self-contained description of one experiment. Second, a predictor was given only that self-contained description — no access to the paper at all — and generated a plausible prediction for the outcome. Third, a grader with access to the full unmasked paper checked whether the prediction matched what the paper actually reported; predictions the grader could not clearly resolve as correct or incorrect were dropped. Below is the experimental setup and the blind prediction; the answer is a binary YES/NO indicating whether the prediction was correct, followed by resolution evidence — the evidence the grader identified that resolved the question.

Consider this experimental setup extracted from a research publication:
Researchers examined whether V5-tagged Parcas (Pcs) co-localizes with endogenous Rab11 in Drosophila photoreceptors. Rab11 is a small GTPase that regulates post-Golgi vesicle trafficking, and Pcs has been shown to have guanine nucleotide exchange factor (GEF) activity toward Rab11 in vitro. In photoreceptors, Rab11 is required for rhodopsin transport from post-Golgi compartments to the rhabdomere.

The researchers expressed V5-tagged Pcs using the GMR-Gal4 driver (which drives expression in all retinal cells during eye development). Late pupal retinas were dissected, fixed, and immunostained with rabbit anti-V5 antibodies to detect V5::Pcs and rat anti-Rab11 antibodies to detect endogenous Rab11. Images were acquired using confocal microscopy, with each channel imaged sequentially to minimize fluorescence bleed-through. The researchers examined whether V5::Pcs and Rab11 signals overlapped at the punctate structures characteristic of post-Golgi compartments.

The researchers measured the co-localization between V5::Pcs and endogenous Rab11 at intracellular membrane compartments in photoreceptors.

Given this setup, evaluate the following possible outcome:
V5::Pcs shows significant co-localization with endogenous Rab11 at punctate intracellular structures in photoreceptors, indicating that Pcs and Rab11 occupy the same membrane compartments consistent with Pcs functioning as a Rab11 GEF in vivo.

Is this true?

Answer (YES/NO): YES